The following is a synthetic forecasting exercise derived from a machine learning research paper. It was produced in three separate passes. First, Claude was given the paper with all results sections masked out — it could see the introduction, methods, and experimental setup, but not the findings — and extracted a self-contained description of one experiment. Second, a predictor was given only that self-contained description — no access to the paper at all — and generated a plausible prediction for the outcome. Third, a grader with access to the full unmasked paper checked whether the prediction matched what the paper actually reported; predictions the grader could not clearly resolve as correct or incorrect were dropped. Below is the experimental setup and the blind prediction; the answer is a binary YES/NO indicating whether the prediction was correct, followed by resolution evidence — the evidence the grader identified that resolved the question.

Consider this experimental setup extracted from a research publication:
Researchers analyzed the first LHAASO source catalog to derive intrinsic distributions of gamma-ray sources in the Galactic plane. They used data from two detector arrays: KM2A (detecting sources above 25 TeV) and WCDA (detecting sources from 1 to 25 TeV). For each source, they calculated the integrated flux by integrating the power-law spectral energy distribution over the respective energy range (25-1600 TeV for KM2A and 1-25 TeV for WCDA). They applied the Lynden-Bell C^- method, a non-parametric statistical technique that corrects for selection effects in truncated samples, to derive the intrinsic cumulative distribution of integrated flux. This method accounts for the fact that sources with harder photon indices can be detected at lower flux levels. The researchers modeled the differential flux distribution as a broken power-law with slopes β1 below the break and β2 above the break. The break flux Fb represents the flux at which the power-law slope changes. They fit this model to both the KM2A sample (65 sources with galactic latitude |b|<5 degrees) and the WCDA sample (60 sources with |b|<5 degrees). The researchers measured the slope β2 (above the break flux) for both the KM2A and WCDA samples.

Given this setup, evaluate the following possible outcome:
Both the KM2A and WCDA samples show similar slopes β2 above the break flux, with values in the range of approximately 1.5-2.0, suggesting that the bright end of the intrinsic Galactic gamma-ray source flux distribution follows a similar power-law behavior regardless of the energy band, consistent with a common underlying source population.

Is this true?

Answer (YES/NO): NO